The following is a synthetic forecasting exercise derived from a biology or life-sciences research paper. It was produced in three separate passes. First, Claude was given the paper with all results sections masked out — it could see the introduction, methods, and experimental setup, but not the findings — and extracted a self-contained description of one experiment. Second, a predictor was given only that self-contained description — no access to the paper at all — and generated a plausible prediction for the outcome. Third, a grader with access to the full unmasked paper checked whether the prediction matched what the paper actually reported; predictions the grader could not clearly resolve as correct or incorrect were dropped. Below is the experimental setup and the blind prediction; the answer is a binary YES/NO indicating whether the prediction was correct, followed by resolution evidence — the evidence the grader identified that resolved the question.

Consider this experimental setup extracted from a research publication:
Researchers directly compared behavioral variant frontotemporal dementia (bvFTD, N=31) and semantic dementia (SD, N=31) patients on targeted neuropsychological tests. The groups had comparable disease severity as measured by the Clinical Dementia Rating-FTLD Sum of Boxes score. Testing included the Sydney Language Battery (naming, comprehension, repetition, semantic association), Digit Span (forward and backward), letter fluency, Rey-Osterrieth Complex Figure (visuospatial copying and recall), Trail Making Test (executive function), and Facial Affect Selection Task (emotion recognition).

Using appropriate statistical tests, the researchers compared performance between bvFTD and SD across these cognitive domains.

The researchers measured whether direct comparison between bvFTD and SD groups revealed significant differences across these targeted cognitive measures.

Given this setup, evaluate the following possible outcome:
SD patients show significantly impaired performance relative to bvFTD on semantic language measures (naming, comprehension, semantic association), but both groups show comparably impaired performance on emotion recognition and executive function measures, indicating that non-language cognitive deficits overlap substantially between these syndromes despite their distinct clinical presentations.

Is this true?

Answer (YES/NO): NO